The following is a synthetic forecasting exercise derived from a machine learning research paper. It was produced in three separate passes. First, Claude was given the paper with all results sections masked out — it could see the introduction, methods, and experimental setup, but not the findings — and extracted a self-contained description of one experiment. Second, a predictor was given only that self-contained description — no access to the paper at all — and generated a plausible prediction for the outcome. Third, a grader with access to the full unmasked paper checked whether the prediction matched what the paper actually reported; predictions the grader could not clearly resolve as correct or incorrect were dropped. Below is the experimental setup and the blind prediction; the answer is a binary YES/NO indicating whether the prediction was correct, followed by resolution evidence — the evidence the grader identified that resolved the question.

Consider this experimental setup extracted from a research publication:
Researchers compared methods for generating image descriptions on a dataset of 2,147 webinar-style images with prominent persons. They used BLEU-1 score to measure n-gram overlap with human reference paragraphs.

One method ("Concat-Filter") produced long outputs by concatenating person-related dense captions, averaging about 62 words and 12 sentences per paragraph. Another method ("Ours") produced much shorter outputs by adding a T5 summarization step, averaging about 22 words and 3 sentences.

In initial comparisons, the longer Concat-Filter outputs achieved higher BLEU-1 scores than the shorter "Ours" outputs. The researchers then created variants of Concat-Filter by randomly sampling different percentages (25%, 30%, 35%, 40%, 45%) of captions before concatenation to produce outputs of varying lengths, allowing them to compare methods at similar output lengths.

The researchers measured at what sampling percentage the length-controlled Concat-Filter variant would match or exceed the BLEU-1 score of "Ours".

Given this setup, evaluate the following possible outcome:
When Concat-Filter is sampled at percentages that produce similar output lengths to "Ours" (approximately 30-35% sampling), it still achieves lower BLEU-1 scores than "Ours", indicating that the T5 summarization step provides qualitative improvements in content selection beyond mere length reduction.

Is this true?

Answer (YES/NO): YES